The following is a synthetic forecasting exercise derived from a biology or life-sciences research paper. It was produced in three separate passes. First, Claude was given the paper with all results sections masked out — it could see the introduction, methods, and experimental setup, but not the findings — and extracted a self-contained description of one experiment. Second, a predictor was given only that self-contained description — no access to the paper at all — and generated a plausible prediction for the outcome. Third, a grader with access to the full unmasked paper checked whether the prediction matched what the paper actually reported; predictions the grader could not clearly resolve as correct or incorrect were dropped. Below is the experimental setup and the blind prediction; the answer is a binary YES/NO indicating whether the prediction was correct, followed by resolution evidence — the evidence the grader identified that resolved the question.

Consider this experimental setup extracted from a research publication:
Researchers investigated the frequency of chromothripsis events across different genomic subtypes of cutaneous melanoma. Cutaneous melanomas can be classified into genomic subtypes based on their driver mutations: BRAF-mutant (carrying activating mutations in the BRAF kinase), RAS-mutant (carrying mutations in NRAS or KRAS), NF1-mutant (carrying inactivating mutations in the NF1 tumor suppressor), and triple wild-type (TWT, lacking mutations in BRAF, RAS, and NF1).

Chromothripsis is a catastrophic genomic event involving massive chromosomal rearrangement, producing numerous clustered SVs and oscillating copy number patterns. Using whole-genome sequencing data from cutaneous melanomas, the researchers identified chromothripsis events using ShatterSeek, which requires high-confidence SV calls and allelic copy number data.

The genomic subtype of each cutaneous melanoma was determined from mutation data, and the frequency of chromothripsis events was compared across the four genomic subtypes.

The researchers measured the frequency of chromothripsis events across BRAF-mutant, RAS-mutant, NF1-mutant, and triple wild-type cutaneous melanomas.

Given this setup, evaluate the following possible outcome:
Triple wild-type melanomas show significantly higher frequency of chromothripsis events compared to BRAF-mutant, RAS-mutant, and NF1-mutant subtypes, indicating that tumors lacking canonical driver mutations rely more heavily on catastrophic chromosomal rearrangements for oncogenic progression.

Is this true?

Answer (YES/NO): NO